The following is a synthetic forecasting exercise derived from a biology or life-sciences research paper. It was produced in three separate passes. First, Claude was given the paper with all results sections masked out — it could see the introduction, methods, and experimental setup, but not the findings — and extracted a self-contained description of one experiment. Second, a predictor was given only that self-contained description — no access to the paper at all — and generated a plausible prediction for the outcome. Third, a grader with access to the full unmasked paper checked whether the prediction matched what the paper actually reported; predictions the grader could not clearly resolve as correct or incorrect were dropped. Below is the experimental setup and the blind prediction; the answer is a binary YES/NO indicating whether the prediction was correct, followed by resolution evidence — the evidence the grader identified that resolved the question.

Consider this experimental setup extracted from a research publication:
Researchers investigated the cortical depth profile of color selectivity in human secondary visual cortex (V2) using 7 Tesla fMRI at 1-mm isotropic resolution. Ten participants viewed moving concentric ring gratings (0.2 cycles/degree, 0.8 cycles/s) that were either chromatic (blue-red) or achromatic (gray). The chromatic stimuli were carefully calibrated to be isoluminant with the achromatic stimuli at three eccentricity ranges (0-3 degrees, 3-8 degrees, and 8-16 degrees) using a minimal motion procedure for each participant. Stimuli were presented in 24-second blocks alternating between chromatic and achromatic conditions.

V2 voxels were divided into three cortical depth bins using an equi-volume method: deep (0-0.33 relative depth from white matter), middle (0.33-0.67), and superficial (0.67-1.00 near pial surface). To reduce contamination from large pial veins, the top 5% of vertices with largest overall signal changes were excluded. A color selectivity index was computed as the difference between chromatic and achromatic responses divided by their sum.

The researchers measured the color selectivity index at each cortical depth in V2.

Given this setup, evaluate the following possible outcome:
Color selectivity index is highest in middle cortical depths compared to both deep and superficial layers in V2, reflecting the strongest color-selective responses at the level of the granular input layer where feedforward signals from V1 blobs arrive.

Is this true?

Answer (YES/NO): NO